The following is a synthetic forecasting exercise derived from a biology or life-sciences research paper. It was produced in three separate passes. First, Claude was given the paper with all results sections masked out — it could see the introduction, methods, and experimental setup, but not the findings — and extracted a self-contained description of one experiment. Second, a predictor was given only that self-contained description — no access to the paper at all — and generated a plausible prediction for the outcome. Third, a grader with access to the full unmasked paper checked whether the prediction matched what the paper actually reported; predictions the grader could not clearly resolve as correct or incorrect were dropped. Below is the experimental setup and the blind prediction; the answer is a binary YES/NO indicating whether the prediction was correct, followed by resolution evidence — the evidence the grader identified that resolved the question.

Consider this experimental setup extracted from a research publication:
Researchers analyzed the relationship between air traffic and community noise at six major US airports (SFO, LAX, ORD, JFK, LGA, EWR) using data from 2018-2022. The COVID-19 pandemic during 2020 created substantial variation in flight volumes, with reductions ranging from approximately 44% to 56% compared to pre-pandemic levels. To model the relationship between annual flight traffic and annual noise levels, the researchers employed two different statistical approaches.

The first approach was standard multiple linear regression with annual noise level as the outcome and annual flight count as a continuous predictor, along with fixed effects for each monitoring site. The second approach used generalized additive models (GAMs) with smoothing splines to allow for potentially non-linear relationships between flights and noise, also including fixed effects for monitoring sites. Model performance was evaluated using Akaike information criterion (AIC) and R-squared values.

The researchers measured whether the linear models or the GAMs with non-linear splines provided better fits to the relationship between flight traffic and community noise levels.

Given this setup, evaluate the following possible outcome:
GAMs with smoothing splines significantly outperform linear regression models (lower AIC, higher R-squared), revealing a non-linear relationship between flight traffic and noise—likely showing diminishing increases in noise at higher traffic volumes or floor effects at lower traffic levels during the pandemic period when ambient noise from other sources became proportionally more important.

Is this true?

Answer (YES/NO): NO